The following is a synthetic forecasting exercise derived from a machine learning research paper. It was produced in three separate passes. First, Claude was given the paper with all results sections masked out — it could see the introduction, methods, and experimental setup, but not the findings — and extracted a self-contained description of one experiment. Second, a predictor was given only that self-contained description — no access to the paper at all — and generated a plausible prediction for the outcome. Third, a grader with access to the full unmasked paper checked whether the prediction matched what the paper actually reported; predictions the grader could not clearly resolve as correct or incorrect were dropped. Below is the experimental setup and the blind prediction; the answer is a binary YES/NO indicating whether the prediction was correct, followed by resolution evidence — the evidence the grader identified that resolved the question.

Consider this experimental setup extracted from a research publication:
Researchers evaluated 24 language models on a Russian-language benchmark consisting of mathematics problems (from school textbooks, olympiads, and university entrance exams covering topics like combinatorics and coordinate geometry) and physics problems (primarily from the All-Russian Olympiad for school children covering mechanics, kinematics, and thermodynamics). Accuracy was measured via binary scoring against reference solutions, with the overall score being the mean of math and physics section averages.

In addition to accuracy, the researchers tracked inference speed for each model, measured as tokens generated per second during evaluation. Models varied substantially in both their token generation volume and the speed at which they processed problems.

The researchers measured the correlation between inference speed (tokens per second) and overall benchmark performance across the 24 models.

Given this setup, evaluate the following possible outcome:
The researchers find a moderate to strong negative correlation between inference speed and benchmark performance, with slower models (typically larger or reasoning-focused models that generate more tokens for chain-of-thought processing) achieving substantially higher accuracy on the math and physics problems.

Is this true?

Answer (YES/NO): NO